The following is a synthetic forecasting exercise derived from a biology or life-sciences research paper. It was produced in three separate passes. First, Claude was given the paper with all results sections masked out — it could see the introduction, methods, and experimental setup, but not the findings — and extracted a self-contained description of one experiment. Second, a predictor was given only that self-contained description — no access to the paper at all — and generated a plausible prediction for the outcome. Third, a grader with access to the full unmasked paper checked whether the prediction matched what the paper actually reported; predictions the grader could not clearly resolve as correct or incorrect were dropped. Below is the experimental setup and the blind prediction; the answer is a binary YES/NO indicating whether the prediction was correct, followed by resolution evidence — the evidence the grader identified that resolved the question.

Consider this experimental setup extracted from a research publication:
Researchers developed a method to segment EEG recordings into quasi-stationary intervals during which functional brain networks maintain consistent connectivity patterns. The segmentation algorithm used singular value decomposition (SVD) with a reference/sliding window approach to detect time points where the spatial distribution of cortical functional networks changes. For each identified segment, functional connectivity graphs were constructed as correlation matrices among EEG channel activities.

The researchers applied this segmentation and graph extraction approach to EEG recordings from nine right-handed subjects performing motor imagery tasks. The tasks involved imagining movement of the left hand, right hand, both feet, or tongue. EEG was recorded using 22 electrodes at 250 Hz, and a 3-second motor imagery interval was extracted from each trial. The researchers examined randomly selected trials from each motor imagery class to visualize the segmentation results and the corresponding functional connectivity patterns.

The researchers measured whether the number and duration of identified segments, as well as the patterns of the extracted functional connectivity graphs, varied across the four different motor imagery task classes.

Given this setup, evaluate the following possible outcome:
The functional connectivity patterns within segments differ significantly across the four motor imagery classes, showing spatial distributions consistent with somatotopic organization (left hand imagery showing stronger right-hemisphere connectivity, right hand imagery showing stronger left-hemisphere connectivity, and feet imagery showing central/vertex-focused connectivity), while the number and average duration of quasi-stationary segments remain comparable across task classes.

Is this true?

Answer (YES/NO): NO